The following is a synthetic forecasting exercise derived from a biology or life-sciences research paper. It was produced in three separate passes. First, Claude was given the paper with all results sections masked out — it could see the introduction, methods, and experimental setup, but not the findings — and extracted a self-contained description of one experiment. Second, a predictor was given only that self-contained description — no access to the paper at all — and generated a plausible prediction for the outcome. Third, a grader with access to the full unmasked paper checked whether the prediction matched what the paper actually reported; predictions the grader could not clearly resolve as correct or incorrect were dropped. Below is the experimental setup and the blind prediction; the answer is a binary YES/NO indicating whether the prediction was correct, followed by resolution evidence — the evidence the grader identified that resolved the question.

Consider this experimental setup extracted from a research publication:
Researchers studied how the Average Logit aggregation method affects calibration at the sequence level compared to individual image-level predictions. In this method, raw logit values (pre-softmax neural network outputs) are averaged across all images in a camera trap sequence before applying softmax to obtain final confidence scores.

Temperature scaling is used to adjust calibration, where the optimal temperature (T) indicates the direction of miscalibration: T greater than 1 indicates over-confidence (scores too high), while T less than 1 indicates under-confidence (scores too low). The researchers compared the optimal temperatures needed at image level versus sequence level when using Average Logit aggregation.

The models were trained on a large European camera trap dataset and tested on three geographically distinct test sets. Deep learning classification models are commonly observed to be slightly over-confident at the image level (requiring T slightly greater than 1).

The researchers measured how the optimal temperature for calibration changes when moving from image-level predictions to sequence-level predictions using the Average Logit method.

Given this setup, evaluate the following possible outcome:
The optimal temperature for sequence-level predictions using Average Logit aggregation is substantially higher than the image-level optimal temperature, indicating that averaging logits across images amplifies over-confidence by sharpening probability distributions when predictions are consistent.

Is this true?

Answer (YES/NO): NO